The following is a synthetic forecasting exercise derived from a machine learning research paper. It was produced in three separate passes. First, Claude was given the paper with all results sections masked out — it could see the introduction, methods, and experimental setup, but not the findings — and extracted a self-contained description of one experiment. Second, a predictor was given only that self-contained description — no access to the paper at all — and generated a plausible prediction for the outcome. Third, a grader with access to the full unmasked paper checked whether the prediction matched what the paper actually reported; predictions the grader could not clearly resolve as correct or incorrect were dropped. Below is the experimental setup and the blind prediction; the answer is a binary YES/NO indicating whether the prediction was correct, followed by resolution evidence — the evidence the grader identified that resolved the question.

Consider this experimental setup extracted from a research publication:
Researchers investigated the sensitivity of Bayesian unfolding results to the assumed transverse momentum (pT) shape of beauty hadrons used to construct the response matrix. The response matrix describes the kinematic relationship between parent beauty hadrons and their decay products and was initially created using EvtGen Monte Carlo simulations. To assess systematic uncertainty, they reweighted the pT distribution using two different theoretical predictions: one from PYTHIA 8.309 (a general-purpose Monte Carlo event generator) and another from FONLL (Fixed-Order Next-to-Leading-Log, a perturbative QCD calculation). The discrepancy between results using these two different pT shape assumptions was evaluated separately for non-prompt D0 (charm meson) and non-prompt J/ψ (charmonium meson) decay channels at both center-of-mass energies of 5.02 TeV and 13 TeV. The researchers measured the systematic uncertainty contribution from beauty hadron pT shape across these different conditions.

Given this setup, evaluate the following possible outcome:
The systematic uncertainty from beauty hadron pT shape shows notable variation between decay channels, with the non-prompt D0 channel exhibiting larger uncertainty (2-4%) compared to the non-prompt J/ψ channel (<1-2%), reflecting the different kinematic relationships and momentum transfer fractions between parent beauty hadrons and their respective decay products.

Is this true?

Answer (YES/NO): NO